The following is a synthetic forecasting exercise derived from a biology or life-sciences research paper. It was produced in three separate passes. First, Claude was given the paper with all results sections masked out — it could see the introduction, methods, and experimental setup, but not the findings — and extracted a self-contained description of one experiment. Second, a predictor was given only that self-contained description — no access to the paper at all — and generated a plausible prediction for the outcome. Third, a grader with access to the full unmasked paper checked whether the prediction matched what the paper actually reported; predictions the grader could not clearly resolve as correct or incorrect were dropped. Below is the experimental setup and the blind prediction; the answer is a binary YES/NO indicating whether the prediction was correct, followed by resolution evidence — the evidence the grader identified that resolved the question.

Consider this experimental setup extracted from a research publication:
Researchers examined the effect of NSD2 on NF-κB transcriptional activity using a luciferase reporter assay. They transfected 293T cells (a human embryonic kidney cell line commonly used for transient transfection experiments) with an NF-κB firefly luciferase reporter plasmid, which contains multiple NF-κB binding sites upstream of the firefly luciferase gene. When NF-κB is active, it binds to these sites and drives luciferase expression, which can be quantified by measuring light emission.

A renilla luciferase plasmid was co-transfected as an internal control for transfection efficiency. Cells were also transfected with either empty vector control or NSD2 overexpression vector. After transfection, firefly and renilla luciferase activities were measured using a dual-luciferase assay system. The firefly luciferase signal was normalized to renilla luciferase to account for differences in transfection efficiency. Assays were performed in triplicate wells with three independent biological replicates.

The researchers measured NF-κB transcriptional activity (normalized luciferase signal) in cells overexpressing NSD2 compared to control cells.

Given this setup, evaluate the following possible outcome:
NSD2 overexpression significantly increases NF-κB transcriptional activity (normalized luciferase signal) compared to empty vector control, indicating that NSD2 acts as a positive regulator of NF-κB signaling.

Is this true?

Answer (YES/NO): NO